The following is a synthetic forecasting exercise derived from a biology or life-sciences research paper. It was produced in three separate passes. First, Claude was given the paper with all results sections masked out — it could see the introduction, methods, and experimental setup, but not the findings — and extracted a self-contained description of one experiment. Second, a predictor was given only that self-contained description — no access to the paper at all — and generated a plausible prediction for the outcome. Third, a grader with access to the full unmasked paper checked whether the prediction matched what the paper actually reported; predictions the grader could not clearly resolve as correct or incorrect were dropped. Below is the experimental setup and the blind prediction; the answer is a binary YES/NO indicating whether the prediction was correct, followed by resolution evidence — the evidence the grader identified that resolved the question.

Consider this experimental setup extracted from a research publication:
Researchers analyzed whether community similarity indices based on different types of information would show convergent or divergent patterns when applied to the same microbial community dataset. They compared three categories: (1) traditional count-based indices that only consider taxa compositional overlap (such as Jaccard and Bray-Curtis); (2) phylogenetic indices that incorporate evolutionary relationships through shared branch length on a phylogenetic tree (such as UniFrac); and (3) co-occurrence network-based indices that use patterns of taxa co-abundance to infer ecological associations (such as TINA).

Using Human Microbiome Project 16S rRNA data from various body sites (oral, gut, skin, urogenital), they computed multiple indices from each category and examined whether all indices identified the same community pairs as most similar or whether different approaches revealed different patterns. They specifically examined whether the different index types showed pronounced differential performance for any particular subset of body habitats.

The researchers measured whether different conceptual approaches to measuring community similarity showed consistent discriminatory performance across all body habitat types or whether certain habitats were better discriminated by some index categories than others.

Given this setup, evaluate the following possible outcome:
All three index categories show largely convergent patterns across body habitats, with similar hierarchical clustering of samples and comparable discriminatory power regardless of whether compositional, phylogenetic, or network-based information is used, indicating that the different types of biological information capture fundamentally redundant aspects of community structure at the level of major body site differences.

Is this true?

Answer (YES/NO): NO